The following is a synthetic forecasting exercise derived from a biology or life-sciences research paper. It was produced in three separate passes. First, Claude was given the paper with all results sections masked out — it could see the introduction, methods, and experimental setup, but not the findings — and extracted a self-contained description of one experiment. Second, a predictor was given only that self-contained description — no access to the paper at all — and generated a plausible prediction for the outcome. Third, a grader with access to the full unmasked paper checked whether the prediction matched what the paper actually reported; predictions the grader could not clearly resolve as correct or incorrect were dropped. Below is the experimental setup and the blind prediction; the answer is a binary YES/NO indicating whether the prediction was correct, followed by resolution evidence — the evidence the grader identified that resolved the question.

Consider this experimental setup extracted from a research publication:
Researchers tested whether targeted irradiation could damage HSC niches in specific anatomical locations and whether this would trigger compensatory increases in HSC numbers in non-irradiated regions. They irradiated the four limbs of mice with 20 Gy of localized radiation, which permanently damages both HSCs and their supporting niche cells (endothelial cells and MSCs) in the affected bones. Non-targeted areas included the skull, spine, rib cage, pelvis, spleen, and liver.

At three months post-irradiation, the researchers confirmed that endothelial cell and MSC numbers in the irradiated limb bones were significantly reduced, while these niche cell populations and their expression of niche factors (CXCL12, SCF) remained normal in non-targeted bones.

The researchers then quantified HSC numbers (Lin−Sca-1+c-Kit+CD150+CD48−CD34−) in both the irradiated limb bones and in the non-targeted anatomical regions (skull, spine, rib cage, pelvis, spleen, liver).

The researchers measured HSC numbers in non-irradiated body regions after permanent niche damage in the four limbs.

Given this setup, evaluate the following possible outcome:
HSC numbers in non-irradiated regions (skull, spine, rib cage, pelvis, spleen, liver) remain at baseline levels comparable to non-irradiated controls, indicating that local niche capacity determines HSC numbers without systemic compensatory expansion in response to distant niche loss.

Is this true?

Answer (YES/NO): YES